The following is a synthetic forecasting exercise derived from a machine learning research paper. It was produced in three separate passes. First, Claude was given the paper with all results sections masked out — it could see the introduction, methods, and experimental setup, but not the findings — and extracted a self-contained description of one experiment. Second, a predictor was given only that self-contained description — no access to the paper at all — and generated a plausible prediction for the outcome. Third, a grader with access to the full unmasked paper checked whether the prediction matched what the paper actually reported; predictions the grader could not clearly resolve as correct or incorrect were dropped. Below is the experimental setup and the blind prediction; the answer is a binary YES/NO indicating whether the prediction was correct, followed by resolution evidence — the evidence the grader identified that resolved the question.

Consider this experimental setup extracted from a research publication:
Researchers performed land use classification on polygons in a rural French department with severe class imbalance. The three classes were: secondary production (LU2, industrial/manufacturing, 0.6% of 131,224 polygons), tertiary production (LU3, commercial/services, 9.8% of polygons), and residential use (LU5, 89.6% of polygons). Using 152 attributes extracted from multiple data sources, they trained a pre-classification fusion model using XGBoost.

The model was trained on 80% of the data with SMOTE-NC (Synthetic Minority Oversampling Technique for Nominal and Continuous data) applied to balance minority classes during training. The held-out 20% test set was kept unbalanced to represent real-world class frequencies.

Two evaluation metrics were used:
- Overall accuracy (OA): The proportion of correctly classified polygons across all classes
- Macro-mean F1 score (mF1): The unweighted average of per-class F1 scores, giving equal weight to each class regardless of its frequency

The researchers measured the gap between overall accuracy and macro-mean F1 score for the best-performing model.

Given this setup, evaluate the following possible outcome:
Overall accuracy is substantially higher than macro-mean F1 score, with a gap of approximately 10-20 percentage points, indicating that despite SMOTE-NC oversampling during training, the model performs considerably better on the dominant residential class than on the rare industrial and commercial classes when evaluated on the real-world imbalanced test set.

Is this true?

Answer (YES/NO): NO